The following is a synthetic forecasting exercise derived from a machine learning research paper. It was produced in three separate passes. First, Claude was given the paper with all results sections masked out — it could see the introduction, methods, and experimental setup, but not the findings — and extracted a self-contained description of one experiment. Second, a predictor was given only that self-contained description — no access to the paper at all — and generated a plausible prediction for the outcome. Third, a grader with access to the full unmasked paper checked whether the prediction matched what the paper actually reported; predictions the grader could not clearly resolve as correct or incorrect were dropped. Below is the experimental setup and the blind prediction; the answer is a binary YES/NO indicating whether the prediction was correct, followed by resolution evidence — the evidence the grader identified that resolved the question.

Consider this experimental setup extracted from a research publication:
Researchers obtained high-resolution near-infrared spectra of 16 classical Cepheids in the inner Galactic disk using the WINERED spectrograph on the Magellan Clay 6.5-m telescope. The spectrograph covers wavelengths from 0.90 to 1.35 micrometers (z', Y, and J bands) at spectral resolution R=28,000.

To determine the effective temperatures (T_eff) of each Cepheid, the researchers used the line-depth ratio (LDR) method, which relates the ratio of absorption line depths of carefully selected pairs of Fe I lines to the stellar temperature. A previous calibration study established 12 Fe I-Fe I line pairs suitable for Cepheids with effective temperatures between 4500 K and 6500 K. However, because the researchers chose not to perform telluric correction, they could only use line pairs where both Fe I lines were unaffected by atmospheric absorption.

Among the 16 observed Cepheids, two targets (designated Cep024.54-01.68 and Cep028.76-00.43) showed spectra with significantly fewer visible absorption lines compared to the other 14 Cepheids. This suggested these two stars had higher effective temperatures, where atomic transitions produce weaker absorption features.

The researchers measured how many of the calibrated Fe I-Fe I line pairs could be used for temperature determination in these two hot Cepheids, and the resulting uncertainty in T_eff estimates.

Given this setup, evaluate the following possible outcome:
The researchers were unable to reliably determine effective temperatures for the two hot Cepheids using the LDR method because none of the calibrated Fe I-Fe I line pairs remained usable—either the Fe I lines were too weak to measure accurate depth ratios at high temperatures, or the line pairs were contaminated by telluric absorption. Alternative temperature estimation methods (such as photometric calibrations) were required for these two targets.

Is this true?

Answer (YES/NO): NO